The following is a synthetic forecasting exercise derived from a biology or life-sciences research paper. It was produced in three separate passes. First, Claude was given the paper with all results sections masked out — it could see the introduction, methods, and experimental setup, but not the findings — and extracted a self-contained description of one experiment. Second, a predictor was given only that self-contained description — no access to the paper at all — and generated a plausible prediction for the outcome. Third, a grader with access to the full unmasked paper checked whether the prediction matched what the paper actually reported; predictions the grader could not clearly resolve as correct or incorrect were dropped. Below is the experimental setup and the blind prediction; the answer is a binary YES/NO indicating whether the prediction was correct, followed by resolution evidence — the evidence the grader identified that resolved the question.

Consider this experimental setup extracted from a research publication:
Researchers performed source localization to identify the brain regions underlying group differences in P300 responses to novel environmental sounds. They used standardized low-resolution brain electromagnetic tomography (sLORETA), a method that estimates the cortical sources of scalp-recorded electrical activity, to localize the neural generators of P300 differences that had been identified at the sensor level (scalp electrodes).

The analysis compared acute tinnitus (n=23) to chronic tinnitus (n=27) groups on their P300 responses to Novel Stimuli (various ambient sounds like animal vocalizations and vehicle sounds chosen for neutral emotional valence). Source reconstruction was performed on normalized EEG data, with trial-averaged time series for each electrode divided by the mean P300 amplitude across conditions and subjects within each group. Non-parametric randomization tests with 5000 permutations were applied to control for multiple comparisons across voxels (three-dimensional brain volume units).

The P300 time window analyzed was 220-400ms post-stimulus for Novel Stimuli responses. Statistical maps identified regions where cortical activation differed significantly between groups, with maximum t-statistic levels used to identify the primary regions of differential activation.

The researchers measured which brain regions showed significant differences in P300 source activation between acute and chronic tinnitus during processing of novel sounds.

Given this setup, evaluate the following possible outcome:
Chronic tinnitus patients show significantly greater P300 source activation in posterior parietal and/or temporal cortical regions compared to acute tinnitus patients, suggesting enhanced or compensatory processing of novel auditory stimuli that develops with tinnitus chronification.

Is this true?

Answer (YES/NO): NO